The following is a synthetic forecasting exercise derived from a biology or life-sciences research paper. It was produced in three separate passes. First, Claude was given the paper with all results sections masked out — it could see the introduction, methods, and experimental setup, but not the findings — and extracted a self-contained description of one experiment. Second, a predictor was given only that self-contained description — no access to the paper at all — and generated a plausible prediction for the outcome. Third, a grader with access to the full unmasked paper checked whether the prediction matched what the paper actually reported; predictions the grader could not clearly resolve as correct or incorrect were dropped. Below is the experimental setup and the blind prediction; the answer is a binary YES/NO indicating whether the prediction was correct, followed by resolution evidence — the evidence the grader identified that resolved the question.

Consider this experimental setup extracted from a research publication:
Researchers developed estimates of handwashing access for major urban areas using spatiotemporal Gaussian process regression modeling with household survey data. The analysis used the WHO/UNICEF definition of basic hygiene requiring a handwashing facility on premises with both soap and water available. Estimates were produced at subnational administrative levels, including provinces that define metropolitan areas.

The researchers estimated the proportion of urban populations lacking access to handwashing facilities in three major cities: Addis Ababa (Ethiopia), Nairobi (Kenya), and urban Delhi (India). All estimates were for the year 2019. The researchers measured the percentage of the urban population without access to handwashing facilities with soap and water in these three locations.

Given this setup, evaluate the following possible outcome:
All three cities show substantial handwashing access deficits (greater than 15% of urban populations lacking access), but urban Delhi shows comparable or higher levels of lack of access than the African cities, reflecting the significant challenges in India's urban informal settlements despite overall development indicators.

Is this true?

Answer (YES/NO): NO